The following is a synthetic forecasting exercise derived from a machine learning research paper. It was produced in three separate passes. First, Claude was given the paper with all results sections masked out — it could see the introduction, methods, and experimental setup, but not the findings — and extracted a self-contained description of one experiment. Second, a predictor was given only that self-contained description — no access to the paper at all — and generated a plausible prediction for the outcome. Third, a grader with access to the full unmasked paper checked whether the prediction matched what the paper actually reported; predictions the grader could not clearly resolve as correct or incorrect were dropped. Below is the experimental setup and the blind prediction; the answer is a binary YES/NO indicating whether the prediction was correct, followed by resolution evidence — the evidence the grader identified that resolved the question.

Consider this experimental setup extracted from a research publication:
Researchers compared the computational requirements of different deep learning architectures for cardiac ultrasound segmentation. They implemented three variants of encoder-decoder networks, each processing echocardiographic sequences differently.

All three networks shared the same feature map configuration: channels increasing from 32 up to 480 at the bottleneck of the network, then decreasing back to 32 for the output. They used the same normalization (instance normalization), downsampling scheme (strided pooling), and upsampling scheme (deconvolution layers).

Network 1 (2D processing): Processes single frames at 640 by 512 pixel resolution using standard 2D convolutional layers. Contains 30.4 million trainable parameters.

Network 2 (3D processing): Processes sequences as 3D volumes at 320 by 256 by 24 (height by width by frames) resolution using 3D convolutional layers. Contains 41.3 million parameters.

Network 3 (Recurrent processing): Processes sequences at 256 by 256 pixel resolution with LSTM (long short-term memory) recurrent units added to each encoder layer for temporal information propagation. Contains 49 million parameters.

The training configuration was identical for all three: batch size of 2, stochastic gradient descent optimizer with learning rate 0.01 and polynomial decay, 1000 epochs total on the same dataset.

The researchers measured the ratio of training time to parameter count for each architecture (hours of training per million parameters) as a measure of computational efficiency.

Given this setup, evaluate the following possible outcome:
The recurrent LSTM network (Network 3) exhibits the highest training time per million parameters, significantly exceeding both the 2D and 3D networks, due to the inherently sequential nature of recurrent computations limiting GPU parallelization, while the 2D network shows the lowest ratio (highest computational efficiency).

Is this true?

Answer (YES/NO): YES